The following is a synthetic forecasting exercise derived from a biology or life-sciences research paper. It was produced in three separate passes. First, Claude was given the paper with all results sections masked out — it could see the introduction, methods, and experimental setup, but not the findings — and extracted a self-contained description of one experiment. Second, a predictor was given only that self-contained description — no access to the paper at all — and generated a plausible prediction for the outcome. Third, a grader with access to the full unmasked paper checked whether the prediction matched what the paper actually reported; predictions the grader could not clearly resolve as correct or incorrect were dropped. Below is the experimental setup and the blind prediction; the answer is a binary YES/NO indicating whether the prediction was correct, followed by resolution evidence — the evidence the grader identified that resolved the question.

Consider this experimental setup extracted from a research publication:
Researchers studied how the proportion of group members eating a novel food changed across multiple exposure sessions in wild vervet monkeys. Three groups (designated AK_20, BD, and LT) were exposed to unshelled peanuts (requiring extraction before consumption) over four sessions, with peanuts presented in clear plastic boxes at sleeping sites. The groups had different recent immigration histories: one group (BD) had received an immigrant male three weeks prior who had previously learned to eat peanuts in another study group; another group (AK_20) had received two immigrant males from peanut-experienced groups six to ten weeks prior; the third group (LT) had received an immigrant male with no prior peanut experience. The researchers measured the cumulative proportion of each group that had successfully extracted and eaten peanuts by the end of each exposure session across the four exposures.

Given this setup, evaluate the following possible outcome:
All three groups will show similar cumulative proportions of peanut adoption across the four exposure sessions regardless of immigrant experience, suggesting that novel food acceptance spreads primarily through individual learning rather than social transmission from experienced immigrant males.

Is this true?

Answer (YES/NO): NO